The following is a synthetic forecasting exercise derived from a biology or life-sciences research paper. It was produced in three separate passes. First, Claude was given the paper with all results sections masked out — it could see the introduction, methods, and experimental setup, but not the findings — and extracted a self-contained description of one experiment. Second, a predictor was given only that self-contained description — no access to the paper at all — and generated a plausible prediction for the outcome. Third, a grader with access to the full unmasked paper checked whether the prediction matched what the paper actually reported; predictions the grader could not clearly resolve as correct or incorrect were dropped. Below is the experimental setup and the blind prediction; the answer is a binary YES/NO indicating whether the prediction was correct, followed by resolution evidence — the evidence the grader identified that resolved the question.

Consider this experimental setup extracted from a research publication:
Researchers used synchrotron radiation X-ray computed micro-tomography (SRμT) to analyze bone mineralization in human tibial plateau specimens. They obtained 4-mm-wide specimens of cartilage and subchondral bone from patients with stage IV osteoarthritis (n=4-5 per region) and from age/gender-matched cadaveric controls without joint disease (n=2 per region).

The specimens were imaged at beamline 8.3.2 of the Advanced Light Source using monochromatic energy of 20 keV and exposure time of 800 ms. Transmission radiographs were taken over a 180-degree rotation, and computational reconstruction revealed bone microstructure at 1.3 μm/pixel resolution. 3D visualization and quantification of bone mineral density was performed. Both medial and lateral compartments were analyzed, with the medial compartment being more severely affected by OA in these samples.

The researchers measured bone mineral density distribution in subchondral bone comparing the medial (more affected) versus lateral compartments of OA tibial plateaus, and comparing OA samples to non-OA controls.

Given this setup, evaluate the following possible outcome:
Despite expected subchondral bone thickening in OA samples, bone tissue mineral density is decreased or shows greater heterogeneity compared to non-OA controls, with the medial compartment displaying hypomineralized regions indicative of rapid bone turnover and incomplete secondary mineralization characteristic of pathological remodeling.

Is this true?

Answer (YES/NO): NO